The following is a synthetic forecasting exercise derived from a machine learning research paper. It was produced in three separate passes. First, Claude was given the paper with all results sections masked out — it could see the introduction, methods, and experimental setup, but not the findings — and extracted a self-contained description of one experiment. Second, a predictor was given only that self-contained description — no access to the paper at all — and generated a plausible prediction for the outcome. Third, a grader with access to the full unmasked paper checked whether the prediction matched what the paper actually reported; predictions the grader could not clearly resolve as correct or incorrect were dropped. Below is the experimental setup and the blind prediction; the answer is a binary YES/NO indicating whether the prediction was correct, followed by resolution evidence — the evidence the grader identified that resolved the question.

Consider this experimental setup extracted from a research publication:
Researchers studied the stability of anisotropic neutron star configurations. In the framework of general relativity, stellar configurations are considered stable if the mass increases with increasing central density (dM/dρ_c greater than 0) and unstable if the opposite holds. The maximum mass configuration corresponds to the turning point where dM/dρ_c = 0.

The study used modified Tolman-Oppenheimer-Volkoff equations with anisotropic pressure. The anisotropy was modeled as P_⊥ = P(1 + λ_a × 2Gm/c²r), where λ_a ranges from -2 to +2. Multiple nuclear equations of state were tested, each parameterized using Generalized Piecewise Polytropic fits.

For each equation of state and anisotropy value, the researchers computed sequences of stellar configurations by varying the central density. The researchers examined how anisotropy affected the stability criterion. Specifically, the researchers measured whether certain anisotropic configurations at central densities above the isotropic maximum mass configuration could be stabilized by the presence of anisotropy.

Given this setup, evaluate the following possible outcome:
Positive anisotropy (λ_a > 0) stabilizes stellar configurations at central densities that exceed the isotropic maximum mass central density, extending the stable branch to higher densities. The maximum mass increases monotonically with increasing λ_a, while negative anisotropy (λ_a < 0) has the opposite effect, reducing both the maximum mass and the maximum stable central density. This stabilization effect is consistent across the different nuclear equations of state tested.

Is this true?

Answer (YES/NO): NO